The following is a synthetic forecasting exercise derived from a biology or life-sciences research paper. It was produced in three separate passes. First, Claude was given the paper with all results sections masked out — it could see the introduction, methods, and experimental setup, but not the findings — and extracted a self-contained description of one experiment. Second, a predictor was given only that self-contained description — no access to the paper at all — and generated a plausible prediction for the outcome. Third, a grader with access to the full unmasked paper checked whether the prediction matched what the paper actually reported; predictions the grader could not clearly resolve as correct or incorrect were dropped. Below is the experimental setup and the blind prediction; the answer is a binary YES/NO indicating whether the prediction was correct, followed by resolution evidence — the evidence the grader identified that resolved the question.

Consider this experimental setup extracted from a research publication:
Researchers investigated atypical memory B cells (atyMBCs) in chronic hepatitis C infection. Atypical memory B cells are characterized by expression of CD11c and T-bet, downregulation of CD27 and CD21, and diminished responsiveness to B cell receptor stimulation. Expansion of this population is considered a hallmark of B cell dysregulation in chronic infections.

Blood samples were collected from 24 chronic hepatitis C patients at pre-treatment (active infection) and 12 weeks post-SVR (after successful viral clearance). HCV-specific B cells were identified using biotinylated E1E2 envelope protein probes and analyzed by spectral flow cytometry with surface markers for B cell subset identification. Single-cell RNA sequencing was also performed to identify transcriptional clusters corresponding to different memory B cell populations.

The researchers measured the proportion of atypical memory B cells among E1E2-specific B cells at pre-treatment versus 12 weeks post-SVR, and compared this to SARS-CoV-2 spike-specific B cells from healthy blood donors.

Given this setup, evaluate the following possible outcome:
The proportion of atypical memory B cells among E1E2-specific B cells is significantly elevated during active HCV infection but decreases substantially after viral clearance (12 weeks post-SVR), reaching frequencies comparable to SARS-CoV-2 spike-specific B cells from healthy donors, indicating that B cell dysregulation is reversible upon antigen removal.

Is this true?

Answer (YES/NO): NO